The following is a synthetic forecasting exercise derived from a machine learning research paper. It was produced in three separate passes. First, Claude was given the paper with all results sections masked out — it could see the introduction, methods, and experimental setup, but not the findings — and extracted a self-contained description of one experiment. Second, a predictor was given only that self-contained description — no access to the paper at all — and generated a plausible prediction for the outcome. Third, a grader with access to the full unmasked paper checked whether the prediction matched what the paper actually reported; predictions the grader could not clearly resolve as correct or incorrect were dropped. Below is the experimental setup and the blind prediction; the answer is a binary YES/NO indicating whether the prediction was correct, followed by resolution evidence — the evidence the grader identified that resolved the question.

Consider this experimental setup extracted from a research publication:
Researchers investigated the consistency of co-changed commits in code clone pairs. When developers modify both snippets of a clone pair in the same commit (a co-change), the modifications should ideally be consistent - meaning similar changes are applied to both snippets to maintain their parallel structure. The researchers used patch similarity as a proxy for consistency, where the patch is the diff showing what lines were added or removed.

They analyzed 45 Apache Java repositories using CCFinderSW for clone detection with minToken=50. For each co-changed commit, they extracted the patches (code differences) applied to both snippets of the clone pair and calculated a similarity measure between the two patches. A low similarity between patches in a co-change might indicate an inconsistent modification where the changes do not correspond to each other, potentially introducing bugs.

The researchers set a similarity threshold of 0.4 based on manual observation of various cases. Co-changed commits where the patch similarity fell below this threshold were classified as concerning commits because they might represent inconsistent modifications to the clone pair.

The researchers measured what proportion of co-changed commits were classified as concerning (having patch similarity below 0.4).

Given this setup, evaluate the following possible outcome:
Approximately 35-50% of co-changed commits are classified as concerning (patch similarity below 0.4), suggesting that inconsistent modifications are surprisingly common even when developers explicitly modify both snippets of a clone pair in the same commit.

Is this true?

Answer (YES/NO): NO